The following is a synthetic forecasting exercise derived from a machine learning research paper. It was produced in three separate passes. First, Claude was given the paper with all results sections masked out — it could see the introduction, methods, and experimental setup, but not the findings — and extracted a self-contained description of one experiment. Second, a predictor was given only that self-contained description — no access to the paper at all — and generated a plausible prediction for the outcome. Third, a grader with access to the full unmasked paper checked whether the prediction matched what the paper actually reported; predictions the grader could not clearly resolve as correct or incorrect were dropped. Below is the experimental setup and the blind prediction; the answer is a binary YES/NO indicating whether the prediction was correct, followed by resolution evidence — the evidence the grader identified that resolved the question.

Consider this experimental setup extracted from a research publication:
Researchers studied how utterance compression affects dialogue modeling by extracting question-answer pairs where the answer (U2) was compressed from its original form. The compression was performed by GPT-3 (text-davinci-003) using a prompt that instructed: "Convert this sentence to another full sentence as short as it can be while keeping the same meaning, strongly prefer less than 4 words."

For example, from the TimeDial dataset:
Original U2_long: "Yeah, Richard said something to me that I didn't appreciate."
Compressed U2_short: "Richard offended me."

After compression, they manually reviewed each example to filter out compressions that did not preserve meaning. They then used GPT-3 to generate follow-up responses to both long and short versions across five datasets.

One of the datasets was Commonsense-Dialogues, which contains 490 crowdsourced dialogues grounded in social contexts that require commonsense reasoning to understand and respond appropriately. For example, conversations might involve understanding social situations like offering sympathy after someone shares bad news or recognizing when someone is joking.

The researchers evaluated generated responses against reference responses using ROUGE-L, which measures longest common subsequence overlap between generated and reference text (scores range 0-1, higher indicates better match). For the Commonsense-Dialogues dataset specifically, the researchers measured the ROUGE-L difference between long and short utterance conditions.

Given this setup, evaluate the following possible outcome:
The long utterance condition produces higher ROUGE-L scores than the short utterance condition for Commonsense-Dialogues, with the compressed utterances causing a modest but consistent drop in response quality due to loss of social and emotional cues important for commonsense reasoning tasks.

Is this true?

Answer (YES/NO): NO